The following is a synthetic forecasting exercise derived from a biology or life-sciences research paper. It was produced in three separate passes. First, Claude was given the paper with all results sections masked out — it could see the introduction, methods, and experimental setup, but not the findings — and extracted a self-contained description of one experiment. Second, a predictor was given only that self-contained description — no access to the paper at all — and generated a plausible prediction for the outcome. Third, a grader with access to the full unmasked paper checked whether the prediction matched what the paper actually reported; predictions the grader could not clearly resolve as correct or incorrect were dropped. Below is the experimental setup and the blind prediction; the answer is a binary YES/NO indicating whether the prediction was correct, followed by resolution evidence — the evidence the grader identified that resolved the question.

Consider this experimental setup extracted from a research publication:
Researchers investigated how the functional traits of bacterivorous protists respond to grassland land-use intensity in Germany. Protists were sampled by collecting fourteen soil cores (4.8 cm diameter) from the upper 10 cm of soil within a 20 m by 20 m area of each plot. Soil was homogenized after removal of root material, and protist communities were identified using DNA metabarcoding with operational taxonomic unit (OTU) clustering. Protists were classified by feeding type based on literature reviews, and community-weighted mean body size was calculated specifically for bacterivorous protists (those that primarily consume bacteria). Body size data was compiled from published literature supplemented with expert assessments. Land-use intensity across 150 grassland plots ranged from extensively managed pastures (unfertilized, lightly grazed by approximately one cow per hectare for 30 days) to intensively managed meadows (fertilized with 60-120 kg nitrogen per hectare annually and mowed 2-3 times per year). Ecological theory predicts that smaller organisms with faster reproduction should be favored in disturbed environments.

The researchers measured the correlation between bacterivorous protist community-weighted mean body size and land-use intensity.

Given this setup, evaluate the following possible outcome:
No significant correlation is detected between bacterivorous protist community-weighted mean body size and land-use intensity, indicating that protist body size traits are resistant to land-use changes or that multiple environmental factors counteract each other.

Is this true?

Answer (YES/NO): NO